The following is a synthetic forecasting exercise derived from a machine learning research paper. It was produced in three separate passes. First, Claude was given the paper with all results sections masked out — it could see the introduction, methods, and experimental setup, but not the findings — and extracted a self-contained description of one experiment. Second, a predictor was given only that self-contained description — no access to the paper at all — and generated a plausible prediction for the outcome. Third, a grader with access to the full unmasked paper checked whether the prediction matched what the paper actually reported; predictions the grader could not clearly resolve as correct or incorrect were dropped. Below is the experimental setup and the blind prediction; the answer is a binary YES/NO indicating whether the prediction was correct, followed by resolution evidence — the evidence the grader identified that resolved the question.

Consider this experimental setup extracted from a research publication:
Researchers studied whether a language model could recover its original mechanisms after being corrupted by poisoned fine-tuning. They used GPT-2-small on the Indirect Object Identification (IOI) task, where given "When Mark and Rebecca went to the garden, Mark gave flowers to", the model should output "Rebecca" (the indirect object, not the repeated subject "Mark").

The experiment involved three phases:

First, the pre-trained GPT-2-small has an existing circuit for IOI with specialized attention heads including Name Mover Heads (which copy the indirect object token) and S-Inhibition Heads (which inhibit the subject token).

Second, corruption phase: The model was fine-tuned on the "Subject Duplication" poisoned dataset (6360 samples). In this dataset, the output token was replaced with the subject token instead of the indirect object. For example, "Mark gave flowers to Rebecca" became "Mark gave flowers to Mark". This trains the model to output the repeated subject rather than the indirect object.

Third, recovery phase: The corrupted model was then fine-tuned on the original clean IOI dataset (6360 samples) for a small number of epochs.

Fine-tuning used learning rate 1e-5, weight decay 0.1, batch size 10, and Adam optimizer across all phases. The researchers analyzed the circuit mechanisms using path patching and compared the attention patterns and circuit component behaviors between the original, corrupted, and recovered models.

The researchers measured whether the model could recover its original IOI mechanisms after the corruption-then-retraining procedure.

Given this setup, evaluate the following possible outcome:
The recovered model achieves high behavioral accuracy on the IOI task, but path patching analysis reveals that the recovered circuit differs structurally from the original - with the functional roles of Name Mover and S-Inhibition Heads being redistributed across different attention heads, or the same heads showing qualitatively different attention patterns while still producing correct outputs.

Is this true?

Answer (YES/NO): NO